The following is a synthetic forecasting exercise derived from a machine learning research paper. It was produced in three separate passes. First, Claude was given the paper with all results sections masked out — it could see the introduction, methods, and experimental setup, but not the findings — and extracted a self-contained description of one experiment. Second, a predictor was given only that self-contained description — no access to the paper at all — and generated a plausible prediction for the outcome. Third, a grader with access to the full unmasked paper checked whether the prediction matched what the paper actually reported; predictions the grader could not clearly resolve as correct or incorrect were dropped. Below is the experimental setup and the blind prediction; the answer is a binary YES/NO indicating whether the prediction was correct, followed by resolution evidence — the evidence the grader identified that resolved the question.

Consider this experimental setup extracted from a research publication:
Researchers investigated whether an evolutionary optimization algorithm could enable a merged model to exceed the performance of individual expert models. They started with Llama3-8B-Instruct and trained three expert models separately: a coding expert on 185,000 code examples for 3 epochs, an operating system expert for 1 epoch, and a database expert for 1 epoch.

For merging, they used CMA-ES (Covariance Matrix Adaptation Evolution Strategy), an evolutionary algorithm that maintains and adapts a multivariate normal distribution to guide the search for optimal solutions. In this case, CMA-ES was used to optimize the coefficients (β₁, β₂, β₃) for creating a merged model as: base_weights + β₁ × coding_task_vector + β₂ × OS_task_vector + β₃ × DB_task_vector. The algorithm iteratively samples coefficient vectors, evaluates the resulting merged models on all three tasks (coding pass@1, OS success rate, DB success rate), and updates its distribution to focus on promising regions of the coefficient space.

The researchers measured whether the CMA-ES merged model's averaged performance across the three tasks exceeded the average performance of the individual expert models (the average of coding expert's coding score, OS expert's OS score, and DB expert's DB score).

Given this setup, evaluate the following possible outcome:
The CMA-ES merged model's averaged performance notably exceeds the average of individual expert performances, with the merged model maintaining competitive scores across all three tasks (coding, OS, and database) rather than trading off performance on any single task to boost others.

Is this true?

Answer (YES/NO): NO